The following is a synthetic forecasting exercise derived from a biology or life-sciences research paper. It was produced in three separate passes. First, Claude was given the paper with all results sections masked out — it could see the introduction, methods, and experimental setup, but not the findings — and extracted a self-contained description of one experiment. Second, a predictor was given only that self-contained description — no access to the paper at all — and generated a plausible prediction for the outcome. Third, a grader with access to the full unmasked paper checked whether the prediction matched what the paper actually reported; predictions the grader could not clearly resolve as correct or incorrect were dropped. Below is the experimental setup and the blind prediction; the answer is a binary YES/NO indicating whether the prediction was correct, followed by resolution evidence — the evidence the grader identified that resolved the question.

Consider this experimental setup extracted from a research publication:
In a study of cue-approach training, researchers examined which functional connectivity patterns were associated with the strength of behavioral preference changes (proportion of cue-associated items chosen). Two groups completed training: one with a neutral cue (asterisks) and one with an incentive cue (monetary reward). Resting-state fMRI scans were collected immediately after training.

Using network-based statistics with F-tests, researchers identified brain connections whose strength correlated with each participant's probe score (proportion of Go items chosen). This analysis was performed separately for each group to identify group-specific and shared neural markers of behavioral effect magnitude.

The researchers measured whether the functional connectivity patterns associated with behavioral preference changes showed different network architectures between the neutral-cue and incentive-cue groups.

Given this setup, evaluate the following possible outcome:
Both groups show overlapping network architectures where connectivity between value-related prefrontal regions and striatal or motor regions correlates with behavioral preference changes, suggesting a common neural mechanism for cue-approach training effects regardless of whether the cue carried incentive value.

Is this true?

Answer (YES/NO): NO